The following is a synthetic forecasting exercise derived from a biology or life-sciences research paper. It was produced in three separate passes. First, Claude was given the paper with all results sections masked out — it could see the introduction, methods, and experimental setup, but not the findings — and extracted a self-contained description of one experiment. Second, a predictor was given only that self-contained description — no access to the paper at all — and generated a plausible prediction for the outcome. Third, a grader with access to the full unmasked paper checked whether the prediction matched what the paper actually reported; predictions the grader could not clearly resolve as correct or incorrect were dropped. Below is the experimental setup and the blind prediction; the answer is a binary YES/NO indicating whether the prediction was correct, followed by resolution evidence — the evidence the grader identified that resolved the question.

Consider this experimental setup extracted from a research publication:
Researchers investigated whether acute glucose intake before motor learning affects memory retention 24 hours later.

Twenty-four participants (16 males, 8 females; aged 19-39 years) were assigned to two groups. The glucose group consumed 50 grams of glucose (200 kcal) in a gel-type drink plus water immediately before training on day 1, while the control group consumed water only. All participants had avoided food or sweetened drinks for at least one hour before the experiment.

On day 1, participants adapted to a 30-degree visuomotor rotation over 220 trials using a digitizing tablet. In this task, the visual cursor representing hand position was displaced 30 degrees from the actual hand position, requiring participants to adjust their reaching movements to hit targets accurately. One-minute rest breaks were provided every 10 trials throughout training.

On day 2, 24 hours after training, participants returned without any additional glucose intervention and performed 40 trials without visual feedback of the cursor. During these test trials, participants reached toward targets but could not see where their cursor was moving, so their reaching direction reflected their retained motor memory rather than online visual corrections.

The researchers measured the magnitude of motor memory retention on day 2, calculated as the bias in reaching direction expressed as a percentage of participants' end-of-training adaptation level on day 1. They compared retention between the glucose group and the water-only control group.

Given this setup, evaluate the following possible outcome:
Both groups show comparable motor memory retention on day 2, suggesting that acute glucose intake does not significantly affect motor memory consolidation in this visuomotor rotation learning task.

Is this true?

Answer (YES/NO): NO